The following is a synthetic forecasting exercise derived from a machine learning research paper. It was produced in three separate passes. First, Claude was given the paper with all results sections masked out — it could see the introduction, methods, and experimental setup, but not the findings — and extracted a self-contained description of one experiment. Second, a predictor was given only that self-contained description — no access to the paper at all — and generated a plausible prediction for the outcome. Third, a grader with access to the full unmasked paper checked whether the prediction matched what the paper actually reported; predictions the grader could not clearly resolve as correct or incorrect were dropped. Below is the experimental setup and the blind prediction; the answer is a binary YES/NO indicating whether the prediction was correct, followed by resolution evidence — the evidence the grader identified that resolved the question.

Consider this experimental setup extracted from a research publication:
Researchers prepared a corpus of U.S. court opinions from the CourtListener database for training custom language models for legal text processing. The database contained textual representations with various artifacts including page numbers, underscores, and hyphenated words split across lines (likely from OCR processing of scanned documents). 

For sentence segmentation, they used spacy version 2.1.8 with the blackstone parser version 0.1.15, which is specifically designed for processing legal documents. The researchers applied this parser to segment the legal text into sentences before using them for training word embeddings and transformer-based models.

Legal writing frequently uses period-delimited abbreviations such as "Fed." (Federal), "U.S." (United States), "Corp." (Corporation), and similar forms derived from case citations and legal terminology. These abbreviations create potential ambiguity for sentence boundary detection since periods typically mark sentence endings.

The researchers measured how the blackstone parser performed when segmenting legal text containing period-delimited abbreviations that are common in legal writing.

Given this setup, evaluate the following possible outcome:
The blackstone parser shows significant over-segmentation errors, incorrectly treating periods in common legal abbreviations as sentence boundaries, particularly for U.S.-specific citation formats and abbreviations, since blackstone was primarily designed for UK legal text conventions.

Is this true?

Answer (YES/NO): NO